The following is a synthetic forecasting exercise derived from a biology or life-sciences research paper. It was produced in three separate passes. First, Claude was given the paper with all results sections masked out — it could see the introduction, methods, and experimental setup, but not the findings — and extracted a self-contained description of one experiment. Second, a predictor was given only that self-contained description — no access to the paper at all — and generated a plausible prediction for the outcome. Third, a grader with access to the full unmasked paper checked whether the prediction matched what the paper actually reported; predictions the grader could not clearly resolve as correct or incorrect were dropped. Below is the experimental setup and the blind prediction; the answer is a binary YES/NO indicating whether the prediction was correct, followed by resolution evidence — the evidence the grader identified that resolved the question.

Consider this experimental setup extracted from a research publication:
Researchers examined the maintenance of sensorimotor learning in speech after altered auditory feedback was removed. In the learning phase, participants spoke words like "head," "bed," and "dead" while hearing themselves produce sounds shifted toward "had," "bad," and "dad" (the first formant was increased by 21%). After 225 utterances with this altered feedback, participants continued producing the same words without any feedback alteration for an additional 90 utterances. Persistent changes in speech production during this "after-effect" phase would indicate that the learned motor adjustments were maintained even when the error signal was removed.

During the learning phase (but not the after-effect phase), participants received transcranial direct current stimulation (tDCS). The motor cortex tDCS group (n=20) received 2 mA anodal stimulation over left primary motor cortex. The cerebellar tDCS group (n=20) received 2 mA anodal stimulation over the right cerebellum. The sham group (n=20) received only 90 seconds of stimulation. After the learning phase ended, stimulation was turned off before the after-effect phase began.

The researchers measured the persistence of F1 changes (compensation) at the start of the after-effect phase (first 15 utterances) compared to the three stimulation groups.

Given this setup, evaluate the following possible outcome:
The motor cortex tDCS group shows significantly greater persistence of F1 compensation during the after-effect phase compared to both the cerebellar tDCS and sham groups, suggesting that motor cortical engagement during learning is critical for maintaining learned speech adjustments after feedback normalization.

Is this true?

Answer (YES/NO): NO